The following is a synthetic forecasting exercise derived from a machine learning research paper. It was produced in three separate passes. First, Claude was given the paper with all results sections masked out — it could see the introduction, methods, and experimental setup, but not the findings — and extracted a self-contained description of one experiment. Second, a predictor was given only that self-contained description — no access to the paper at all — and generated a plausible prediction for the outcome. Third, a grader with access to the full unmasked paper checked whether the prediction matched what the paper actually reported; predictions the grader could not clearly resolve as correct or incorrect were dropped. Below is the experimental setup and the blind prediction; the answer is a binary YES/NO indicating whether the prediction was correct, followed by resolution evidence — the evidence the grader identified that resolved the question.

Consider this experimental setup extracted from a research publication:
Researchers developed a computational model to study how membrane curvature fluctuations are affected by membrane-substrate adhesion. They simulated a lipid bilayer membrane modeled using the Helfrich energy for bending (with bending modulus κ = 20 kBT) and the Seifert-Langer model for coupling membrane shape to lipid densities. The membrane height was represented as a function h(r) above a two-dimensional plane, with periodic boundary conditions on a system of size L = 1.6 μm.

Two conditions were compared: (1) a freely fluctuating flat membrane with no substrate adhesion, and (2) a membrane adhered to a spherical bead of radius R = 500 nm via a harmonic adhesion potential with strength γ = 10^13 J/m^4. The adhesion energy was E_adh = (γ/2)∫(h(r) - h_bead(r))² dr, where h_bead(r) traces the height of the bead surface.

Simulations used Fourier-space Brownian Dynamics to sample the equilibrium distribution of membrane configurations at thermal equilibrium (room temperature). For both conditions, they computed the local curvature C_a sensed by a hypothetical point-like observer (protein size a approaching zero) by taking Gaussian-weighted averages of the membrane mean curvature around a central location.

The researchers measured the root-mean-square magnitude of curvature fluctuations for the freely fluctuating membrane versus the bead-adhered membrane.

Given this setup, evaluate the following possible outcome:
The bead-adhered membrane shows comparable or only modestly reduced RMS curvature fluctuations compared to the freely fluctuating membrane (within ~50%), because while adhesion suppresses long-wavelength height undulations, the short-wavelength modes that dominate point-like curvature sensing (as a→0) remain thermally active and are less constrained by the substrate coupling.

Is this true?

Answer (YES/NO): NO